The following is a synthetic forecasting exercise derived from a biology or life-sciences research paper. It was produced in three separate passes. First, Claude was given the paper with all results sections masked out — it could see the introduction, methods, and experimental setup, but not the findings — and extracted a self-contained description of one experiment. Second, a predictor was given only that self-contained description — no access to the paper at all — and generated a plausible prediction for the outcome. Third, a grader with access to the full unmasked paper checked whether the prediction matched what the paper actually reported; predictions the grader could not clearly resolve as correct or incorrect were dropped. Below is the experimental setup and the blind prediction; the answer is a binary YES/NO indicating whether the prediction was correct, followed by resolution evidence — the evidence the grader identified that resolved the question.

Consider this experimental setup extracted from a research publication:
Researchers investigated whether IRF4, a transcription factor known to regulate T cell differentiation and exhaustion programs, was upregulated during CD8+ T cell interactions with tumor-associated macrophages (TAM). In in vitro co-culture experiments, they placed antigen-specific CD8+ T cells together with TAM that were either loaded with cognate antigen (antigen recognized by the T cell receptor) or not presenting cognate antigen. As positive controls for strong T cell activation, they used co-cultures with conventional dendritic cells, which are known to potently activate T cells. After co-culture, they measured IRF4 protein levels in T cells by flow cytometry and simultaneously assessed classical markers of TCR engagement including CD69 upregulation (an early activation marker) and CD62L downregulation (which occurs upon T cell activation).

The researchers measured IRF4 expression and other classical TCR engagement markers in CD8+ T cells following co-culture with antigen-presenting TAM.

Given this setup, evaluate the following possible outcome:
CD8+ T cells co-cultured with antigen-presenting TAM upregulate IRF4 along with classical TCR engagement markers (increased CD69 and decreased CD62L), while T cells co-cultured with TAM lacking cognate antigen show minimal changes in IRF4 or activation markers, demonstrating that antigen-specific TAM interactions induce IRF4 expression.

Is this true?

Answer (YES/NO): NO